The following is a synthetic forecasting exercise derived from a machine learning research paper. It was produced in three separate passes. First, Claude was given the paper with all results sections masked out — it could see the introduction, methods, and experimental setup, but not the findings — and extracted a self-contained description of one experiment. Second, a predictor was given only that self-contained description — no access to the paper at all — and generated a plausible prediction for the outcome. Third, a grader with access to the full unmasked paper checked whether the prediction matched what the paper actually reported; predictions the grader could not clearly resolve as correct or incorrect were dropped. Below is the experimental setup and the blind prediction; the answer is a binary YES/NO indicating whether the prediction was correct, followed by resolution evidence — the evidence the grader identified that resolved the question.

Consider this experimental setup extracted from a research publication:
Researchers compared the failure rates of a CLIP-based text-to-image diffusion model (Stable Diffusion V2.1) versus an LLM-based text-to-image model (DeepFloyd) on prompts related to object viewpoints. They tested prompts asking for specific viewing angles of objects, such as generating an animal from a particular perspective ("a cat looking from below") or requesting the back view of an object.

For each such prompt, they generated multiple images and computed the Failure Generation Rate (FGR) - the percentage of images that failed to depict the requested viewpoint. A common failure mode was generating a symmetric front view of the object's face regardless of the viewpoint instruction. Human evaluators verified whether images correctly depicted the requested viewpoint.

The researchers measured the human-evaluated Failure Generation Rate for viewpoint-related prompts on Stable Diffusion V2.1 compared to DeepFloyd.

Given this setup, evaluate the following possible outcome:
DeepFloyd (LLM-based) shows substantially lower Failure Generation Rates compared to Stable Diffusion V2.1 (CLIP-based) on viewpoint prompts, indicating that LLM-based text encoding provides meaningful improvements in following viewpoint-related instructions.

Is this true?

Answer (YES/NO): NO